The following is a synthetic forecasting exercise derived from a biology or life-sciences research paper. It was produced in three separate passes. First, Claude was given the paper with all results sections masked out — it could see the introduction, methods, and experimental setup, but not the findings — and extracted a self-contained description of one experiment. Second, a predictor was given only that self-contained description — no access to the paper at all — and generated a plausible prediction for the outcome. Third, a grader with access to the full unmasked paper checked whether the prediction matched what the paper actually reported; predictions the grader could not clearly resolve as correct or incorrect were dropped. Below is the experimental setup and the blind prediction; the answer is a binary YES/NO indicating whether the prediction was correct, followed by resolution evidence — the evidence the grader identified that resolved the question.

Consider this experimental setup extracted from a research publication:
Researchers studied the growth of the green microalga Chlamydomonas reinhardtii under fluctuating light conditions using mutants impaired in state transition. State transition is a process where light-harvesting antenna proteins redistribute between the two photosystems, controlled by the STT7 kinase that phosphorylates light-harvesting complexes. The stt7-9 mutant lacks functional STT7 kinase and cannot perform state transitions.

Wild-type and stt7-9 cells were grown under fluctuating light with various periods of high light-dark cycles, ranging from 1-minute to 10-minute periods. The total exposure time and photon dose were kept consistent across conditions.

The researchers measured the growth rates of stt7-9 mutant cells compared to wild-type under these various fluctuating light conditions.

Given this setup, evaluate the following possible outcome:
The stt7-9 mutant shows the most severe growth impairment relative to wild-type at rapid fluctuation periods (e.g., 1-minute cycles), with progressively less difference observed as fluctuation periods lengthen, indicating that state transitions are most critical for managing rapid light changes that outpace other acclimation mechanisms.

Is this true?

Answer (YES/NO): NO